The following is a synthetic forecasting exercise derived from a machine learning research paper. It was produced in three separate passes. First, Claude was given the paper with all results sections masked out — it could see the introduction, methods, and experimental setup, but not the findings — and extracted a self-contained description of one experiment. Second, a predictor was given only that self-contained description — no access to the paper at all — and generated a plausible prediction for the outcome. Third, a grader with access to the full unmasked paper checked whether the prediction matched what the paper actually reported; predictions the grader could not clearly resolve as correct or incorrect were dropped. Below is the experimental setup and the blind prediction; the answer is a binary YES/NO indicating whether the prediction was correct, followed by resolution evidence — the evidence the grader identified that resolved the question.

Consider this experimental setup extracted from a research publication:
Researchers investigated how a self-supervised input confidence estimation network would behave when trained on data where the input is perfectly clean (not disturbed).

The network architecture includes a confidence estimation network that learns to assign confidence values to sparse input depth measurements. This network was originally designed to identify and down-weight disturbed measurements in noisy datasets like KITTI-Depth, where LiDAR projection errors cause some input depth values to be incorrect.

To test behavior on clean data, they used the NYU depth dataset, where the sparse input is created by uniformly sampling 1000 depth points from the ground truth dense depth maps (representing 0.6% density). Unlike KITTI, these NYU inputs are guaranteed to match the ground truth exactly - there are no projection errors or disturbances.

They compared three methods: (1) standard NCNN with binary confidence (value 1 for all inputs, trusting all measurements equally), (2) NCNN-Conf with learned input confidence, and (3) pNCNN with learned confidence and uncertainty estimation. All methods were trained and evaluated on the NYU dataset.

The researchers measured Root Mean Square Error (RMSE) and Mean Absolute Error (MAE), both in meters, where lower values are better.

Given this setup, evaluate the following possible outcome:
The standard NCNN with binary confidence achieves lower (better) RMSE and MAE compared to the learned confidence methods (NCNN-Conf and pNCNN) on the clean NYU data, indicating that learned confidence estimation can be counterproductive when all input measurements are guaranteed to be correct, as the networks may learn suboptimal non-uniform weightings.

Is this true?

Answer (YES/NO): NO